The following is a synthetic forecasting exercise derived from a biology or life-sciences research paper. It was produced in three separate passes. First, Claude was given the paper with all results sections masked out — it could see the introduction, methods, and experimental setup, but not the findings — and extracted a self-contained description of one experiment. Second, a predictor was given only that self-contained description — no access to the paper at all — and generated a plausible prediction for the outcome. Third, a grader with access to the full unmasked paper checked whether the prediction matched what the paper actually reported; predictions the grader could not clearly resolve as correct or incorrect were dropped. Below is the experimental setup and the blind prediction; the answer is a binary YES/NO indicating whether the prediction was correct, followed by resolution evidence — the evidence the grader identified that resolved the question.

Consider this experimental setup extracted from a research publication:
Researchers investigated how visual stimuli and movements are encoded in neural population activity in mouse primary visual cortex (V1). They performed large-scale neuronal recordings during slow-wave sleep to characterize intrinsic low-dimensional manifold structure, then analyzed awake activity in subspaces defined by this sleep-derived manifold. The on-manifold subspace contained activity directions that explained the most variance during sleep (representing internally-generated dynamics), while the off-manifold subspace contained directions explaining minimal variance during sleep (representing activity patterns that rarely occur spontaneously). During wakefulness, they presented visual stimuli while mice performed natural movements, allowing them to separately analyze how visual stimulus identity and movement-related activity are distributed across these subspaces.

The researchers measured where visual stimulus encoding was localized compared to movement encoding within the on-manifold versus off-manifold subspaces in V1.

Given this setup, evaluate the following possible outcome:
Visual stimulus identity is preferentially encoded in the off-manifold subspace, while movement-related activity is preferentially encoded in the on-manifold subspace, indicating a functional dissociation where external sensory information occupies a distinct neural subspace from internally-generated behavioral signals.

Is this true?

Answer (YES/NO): NO